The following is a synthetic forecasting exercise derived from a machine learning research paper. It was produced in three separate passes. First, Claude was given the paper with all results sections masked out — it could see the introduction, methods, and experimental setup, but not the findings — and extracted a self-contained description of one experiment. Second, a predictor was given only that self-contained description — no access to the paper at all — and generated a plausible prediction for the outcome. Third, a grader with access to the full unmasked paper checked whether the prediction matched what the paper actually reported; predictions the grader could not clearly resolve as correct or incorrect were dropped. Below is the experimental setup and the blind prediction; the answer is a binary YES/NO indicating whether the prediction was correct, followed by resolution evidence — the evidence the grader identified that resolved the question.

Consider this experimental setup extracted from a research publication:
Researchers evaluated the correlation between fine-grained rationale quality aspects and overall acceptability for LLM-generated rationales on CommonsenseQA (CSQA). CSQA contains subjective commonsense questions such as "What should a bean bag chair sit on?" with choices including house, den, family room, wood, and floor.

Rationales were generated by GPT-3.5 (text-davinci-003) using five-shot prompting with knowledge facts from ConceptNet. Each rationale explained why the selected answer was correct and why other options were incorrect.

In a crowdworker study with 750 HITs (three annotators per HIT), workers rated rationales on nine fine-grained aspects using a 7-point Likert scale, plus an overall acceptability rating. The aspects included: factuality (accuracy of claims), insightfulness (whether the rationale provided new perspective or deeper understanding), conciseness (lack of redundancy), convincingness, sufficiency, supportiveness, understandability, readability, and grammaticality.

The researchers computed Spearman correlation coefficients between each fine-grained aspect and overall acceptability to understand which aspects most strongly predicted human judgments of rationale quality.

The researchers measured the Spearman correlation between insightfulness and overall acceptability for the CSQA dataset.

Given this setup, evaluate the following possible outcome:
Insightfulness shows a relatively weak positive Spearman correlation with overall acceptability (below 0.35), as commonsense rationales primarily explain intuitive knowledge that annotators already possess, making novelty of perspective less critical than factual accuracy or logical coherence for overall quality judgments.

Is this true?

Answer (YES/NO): NO